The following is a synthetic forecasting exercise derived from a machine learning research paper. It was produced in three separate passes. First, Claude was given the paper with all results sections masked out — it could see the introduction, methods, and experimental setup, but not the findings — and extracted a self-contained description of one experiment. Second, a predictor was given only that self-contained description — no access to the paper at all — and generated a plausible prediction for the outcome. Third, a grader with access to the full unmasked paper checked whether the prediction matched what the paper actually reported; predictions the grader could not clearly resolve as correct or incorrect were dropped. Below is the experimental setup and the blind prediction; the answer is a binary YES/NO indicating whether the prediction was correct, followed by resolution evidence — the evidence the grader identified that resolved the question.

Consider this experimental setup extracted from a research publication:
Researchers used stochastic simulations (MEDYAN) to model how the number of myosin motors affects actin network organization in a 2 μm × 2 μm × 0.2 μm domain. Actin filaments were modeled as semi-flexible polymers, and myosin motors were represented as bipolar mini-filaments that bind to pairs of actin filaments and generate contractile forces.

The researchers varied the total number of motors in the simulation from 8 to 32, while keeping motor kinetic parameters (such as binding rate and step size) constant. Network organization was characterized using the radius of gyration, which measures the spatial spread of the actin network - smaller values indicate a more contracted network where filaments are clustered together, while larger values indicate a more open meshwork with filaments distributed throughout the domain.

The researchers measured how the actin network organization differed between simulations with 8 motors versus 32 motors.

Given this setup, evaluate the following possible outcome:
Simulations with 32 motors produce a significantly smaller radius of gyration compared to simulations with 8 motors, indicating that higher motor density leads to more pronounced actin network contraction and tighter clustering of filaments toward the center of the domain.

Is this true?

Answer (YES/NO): YES